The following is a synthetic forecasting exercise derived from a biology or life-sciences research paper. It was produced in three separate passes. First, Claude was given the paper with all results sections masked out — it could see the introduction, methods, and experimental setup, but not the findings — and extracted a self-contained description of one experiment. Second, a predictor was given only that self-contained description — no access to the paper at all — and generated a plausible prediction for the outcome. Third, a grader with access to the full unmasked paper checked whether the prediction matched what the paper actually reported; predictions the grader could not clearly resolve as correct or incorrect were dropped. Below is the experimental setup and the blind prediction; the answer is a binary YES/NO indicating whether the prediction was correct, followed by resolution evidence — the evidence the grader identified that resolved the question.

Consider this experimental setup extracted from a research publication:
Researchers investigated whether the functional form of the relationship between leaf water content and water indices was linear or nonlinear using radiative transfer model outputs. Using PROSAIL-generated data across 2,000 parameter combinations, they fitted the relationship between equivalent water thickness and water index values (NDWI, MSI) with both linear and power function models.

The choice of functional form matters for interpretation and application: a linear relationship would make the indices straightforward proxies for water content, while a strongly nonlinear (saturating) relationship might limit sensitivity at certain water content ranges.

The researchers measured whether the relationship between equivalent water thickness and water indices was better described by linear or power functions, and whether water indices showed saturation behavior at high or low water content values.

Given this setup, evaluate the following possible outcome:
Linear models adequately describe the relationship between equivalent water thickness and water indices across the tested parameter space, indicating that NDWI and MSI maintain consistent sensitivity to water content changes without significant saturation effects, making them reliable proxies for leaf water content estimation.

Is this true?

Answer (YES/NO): NO